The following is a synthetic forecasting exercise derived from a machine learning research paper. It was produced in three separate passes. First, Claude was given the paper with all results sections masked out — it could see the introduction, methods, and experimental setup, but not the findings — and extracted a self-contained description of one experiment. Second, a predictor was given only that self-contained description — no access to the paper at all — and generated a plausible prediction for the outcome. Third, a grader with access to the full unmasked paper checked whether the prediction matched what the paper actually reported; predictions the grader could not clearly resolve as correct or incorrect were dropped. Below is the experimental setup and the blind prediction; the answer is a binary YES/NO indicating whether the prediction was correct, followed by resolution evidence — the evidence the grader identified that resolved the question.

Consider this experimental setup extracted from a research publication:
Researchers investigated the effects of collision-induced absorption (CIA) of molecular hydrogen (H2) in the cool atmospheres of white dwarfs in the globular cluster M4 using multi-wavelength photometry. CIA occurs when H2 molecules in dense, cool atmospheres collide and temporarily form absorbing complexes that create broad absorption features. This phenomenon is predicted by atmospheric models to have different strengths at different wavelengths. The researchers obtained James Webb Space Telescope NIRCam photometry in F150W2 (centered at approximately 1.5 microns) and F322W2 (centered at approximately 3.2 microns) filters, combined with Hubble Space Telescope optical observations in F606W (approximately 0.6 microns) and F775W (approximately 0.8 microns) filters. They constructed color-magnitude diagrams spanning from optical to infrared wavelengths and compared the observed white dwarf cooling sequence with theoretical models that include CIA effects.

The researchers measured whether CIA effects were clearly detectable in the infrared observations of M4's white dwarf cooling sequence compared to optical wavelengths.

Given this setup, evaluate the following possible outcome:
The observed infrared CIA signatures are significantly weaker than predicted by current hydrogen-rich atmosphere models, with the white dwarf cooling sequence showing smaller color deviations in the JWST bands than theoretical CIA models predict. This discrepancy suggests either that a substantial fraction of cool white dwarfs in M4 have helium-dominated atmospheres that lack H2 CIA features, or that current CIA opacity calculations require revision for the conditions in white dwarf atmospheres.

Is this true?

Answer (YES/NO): NO